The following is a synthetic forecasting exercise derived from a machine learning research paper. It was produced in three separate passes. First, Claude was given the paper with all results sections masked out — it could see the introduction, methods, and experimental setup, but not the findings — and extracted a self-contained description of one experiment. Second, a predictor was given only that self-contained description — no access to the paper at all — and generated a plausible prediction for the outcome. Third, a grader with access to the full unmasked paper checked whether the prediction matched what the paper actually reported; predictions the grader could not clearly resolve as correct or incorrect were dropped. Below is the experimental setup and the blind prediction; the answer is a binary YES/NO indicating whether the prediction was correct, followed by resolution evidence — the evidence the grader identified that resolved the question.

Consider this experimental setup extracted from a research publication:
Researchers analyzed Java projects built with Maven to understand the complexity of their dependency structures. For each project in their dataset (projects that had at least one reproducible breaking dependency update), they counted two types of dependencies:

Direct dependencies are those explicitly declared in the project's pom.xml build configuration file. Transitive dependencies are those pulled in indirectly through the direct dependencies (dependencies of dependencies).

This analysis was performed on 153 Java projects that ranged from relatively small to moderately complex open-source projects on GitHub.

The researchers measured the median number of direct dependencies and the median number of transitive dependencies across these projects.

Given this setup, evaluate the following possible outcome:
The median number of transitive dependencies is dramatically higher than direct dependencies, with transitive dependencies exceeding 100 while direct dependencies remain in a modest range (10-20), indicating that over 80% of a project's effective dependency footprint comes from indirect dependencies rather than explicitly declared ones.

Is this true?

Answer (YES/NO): NO